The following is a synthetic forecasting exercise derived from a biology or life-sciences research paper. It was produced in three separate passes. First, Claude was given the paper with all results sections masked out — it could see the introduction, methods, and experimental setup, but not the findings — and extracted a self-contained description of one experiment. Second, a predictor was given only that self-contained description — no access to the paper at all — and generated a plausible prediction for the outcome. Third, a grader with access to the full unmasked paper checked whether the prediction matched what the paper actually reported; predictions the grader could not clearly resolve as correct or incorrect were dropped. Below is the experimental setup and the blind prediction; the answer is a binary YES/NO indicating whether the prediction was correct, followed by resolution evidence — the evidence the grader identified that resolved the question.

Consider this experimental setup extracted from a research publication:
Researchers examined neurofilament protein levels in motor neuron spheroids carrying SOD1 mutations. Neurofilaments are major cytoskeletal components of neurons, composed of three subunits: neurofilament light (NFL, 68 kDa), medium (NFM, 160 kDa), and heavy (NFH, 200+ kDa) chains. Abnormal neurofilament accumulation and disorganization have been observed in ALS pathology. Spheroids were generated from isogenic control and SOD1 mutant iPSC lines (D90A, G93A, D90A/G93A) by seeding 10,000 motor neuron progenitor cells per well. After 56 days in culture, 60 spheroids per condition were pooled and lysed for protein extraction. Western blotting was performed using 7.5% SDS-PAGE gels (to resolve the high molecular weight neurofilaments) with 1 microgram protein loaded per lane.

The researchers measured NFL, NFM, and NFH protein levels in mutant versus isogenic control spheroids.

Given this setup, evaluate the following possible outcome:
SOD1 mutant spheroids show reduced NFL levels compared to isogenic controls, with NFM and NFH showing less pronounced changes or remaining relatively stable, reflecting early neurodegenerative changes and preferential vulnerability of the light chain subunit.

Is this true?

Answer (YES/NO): NO